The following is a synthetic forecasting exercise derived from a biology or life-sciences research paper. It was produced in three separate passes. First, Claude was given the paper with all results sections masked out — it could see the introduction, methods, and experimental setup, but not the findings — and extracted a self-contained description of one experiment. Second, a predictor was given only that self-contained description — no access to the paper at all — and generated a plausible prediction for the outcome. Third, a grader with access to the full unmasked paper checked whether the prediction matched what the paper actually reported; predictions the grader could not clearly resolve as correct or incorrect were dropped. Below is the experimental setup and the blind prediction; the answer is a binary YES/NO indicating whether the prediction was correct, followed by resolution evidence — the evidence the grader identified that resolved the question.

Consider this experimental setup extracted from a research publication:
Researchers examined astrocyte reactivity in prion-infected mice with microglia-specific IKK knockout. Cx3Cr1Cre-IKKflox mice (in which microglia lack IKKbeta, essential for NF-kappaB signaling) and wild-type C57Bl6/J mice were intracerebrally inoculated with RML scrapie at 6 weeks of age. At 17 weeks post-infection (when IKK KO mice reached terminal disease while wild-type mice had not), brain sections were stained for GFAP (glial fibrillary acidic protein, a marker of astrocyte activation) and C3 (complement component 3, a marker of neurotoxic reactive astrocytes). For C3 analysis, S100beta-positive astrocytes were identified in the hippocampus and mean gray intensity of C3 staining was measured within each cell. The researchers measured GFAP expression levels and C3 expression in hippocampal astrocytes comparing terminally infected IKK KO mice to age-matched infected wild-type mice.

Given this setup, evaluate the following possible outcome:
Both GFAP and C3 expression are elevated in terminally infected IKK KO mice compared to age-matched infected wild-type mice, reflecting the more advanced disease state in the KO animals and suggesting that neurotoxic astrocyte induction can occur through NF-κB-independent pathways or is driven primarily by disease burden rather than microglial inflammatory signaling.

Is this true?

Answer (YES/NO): YES